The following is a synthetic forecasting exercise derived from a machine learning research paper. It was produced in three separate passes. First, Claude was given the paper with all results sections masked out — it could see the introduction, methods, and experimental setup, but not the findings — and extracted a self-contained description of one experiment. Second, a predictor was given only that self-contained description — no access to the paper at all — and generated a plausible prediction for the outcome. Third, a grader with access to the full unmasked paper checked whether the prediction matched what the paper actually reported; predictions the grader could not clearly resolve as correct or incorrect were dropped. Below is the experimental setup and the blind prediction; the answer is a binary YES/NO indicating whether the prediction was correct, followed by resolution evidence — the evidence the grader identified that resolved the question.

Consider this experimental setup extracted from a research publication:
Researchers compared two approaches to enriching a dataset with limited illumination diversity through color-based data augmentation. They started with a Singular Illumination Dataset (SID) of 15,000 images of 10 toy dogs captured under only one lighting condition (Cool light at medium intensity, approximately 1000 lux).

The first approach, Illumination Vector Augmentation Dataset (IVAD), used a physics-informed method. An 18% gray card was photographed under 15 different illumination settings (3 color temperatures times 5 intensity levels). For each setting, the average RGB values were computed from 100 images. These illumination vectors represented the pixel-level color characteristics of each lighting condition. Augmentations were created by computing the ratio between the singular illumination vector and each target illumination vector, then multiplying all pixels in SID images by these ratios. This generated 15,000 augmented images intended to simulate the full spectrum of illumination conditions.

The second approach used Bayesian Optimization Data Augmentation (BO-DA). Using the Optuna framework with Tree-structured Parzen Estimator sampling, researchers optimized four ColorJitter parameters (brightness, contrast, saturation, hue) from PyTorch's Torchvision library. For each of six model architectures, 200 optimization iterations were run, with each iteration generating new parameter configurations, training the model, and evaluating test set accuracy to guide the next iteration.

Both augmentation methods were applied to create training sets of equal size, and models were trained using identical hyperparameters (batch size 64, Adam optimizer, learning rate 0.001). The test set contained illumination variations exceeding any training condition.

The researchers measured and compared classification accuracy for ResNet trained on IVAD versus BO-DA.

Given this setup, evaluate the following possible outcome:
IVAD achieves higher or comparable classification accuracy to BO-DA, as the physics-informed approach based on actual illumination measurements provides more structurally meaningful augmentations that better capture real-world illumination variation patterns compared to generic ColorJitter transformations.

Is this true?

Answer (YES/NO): NO